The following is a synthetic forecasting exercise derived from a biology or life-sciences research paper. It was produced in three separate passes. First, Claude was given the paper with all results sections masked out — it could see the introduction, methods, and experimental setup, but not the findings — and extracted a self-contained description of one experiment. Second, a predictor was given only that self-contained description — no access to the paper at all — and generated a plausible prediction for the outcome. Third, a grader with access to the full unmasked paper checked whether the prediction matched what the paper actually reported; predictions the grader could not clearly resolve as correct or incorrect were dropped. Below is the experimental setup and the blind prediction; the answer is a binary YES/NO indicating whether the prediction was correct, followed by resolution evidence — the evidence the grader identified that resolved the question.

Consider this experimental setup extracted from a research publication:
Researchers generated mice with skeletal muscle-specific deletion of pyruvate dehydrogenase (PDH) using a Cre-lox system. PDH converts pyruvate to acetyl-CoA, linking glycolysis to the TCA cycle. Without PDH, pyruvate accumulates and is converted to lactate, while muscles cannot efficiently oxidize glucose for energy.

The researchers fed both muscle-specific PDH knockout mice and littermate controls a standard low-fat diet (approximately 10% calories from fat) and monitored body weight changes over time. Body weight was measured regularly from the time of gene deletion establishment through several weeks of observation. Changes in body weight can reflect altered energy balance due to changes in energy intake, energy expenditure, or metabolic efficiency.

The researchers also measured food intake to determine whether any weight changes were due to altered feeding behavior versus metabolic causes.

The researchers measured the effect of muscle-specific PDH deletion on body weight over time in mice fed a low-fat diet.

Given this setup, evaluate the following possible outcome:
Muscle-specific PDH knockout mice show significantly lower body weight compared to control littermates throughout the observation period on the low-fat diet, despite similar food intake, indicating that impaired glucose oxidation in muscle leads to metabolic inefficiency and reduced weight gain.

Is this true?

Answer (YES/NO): NO